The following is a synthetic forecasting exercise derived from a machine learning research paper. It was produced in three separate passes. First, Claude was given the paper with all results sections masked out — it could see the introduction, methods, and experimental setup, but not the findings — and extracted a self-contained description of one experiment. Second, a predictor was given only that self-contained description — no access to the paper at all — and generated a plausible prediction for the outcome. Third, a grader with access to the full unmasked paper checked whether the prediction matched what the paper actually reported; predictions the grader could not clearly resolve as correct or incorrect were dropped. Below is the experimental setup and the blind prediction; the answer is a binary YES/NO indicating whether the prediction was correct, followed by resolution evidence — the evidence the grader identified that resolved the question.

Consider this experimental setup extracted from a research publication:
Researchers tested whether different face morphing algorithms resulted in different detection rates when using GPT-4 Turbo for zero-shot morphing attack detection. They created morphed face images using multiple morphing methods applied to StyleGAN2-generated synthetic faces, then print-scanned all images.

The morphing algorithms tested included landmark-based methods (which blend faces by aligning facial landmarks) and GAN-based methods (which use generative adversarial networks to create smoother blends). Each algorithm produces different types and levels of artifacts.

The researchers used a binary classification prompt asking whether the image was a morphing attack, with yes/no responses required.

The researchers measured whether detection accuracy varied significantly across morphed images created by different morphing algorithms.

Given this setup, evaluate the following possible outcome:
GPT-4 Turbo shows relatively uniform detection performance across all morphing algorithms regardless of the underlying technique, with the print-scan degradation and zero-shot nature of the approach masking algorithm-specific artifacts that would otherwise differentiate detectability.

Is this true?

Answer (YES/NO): NO